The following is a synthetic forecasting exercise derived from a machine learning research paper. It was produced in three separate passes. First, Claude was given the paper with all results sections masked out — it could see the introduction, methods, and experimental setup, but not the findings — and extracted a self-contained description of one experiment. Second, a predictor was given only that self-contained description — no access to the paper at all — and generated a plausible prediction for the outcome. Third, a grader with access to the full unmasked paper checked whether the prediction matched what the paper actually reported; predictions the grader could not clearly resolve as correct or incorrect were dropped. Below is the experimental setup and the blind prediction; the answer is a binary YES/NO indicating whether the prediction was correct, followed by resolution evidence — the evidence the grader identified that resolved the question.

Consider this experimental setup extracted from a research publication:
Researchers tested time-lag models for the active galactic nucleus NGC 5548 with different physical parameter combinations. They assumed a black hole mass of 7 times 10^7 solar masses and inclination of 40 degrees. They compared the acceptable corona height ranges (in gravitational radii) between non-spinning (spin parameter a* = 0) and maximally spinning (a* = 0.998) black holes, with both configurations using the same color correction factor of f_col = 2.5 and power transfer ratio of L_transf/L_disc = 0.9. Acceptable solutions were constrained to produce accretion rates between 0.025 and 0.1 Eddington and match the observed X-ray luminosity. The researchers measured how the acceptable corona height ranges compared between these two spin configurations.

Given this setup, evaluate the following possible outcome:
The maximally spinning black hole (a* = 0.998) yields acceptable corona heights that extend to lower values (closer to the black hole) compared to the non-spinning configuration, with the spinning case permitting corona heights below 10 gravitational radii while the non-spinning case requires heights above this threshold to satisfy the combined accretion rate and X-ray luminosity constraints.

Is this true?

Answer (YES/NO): NO